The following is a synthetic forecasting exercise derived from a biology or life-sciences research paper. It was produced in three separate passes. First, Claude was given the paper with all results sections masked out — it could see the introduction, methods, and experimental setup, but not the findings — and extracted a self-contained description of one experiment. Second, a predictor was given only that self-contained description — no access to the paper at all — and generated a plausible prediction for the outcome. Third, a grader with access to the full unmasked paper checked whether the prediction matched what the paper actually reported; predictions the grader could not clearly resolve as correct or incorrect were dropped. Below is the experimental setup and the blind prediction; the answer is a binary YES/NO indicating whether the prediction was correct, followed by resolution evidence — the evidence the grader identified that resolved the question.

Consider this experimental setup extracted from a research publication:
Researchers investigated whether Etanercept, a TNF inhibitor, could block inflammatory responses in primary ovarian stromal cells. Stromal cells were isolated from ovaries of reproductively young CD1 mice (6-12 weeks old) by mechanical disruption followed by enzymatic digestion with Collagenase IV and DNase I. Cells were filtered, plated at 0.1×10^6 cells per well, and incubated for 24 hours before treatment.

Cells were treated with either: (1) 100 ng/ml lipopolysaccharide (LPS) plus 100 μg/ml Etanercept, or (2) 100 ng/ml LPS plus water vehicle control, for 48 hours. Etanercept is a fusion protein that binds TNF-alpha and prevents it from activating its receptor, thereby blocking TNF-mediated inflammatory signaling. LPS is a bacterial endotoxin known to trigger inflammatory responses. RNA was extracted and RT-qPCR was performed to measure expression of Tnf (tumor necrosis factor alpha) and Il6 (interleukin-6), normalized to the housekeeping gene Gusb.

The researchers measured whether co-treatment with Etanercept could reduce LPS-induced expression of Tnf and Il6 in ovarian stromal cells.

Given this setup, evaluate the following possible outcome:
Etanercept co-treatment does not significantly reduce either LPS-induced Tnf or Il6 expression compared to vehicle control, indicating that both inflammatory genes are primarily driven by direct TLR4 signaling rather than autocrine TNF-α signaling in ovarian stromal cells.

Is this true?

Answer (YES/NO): YES